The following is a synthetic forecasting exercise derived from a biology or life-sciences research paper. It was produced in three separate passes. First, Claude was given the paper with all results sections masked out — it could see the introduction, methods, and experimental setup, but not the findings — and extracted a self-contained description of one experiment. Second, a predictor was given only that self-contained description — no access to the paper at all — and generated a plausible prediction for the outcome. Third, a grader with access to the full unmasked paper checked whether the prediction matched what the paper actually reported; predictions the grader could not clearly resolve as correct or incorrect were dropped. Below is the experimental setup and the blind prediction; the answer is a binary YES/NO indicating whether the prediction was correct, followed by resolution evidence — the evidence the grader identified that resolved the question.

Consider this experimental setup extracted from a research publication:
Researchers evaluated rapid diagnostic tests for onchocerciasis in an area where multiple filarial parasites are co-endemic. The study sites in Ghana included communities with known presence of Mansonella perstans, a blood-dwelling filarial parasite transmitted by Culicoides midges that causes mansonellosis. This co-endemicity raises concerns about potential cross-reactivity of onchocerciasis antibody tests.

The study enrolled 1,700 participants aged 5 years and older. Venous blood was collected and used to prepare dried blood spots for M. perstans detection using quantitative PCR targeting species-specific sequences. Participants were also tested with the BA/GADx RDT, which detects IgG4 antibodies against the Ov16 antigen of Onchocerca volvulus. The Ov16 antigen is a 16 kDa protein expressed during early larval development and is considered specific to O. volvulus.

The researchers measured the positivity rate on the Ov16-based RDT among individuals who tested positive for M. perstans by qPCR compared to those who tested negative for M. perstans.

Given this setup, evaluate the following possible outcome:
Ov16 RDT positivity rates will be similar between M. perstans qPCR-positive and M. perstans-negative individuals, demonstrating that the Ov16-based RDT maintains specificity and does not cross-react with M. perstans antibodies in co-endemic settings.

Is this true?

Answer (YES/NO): NO